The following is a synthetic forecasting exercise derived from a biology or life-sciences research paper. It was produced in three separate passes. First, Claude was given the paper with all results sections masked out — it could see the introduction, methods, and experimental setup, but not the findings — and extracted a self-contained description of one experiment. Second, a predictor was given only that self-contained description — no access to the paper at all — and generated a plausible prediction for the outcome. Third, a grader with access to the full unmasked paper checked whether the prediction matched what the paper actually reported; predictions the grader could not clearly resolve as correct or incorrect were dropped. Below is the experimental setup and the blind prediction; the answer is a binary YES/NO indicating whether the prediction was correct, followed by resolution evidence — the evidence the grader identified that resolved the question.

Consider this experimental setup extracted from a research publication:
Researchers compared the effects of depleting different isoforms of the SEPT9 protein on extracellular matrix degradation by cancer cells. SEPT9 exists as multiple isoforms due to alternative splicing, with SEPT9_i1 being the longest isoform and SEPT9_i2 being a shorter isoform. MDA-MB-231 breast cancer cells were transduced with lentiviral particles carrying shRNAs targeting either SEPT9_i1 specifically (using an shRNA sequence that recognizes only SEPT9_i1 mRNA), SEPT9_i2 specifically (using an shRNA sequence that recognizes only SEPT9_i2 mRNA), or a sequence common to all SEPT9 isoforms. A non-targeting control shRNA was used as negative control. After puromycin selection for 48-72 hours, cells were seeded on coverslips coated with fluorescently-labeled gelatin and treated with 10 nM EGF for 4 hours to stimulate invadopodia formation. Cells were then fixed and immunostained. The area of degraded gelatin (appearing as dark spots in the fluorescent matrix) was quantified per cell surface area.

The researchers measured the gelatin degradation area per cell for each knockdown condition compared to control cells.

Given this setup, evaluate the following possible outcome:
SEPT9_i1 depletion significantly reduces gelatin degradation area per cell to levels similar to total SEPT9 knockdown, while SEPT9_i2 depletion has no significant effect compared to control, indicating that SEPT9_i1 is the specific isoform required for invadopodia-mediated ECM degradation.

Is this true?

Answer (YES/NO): YES